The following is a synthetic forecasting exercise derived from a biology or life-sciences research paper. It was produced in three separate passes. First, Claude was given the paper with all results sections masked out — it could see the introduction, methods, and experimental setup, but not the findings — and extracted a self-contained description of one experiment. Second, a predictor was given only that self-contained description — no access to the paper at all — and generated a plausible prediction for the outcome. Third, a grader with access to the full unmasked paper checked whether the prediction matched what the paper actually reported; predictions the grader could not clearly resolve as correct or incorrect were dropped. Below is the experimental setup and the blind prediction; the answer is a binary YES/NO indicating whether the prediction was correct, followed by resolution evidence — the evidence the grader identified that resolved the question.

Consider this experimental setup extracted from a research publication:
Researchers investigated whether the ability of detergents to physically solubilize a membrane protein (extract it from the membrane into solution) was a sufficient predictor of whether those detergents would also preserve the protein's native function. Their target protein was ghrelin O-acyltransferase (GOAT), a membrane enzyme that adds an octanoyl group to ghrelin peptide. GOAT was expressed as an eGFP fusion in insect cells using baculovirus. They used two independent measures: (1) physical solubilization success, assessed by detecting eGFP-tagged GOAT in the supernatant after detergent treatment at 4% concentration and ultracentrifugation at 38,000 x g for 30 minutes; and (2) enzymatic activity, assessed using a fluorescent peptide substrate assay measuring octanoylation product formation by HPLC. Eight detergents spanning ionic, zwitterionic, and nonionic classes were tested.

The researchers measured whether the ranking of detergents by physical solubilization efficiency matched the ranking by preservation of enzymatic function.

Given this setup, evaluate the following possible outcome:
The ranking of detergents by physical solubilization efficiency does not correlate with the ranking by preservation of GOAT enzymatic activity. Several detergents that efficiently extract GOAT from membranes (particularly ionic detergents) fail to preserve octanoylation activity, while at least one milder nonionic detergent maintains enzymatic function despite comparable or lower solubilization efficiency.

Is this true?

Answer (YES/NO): YES